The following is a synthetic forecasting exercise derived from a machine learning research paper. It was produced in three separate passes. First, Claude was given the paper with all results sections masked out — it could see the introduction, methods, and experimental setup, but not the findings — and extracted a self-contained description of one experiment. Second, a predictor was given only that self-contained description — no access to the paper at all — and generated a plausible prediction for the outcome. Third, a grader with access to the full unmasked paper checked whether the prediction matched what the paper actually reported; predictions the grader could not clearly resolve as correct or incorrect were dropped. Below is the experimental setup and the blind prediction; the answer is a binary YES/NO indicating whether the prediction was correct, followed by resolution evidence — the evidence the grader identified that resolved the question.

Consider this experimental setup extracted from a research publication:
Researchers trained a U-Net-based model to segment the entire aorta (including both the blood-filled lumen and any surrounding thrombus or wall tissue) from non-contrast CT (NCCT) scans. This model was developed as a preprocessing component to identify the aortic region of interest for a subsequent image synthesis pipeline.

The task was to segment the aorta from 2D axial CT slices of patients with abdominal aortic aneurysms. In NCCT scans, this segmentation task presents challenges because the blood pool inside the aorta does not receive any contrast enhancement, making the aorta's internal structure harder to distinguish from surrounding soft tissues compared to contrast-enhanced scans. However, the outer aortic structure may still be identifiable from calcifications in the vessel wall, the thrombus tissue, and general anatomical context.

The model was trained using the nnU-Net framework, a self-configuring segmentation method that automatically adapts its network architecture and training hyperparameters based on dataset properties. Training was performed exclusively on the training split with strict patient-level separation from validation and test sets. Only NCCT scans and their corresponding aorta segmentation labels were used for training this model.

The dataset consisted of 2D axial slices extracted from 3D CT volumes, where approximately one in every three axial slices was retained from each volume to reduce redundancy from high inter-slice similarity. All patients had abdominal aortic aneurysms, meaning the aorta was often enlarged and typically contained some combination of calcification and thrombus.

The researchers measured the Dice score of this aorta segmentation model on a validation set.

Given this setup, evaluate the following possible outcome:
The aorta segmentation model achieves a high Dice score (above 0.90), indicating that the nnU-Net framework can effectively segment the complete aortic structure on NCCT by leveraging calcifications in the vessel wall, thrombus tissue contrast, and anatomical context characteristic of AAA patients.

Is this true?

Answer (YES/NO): YES